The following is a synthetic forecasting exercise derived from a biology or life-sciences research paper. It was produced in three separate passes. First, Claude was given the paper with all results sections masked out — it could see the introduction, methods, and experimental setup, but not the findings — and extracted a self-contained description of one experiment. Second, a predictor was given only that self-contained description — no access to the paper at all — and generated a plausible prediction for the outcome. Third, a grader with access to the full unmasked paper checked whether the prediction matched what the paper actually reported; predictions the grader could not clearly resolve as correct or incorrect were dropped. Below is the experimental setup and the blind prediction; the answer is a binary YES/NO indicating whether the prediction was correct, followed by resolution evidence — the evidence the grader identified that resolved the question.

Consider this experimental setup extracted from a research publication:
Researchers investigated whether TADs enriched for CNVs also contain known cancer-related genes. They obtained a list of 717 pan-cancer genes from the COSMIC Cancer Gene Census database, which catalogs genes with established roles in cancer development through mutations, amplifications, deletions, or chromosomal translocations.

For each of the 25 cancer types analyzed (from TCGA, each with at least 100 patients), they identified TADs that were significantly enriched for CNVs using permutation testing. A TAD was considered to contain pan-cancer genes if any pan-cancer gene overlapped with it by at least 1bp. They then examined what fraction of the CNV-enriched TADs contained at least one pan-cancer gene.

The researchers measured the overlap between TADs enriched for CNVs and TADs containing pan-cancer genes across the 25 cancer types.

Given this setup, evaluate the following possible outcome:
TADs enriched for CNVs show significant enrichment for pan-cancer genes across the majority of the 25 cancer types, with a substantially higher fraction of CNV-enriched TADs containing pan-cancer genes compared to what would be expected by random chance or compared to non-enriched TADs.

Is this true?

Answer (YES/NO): NO